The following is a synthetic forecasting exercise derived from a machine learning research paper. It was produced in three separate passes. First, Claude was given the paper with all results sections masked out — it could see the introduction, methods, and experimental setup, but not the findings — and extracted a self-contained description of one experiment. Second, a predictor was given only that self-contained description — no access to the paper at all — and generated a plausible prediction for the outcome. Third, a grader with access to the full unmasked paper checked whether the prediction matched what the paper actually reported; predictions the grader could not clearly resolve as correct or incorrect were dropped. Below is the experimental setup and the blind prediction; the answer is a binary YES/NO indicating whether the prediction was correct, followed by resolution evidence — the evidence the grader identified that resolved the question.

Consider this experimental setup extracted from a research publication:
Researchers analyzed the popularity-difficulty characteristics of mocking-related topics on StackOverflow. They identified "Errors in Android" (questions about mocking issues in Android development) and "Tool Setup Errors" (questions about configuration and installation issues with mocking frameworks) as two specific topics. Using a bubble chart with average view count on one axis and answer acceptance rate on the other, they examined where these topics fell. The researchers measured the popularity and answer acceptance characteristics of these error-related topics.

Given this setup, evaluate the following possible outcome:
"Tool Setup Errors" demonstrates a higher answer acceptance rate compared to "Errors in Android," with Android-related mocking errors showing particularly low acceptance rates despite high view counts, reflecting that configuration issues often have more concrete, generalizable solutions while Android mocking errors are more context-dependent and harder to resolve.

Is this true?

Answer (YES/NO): NO